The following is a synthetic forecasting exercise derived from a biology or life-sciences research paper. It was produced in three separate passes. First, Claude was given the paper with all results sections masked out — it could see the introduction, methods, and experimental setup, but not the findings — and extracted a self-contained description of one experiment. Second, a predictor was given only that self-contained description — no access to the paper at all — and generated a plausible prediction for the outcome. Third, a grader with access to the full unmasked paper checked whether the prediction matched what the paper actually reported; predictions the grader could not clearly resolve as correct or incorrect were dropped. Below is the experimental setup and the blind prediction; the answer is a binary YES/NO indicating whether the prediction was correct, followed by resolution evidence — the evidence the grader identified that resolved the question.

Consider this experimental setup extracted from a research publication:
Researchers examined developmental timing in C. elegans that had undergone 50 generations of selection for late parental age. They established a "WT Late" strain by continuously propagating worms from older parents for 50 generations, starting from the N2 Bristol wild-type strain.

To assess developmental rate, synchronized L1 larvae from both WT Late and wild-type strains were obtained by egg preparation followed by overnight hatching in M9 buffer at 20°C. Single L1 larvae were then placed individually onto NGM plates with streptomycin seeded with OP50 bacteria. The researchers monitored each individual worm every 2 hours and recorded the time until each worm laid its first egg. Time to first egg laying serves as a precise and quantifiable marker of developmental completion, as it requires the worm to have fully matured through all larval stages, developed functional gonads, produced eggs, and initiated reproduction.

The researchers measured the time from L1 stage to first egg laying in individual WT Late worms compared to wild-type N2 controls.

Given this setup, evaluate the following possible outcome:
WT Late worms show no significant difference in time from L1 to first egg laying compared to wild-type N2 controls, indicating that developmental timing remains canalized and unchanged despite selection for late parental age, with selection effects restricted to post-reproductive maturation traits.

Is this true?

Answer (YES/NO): NO